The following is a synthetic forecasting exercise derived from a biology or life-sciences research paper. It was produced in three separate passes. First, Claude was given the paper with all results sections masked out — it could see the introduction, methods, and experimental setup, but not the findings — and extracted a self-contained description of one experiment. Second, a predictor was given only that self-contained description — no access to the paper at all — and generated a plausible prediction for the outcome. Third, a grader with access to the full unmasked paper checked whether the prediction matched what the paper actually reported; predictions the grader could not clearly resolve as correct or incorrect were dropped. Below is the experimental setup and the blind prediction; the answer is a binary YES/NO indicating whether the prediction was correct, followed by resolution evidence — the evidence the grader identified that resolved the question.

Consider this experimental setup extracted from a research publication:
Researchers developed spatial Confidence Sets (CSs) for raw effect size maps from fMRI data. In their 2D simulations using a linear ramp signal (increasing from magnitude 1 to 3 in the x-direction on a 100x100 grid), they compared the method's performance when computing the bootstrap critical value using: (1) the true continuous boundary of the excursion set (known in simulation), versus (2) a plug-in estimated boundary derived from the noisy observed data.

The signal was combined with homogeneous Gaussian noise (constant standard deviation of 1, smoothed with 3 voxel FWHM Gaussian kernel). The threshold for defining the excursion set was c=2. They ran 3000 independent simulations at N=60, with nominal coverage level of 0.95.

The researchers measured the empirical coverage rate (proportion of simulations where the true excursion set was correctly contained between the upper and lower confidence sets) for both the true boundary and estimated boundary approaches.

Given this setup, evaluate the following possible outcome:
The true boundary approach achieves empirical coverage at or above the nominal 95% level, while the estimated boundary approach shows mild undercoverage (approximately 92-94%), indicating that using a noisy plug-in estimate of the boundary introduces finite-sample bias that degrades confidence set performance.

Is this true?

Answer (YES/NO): NO